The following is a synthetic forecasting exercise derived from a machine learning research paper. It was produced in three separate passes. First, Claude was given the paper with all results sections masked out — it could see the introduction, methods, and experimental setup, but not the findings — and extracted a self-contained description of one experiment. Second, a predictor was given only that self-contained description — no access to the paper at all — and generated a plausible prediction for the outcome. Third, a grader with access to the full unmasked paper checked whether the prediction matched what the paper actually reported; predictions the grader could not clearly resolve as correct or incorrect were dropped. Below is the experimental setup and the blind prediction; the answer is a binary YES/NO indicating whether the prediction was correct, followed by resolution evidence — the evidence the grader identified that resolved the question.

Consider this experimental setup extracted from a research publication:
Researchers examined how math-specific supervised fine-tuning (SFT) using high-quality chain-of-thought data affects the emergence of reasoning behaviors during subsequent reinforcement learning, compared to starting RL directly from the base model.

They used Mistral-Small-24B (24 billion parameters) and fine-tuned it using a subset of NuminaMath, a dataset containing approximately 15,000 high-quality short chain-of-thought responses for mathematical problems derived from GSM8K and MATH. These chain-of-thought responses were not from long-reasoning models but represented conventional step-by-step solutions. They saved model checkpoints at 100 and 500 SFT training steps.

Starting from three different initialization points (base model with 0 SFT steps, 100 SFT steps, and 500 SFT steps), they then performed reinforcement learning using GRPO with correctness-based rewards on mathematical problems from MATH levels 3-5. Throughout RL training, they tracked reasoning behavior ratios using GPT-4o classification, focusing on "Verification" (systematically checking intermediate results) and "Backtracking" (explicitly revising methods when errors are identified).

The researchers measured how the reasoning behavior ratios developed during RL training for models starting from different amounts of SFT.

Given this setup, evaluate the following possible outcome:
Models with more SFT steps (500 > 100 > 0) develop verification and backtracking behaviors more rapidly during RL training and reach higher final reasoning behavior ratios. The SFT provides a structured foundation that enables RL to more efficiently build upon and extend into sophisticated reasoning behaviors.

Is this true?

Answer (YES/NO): NO